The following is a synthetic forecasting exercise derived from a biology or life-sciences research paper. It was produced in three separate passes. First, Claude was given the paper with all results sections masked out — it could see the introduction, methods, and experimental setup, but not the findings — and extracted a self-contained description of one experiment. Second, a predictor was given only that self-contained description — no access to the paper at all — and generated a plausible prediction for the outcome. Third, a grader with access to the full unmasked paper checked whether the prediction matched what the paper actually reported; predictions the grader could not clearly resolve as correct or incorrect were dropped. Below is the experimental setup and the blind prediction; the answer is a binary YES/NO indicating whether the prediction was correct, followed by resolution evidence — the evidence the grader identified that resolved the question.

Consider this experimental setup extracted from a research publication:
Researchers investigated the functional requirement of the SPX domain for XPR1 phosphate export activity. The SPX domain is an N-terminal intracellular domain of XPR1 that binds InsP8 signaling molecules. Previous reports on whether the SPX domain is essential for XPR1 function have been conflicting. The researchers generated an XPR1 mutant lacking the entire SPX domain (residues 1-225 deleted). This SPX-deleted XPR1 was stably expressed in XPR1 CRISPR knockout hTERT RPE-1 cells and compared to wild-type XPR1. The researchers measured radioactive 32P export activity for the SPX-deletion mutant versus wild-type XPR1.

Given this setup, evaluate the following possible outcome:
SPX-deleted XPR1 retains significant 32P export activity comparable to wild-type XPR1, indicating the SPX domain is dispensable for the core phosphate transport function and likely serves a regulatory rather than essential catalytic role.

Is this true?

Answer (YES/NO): NO